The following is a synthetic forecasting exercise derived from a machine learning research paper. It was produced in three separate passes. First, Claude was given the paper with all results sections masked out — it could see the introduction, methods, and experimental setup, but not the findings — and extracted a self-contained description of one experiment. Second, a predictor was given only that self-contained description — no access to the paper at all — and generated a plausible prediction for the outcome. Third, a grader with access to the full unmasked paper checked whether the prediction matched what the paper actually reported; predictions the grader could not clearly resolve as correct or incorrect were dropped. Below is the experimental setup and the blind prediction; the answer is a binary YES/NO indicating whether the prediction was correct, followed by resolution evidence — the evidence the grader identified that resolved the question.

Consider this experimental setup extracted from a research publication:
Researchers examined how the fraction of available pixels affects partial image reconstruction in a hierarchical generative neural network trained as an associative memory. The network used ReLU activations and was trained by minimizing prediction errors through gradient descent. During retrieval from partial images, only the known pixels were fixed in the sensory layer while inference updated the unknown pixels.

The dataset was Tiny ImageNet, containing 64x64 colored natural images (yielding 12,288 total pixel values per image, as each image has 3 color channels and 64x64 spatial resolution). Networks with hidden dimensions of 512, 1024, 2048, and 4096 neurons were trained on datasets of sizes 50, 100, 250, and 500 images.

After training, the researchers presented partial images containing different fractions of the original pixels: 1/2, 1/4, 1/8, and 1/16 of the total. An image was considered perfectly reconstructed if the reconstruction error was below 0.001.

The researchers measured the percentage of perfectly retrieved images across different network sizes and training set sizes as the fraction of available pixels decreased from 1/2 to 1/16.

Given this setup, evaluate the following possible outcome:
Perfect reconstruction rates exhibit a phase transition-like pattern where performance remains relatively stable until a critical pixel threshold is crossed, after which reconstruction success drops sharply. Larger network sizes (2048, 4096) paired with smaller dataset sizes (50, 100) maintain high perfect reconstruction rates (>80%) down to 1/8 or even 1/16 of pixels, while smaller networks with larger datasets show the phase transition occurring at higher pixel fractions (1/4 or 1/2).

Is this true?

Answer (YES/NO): NO